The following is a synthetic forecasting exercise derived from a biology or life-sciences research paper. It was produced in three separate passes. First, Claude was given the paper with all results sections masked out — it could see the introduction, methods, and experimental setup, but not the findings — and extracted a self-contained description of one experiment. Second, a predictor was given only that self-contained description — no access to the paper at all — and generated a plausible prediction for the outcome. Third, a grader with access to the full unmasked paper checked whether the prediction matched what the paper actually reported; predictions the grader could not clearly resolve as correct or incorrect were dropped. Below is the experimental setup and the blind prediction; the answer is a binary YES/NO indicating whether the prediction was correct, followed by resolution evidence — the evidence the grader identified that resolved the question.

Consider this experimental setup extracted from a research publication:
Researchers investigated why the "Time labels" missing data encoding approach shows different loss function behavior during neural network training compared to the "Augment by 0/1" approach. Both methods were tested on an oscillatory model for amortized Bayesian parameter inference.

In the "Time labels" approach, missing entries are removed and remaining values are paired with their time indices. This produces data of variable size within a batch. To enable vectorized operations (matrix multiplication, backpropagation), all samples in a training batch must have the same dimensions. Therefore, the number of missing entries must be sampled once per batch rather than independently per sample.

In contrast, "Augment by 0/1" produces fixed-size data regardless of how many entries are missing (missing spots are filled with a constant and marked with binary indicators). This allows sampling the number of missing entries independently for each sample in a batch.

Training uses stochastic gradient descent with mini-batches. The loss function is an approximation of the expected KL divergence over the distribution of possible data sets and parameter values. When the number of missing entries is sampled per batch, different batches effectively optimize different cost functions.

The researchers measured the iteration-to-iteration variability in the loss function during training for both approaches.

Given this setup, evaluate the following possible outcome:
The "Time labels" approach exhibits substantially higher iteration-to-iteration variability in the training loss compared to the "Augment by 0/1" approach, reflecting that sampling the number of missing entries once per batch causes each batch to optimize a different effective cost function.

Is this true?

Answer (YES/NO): YES